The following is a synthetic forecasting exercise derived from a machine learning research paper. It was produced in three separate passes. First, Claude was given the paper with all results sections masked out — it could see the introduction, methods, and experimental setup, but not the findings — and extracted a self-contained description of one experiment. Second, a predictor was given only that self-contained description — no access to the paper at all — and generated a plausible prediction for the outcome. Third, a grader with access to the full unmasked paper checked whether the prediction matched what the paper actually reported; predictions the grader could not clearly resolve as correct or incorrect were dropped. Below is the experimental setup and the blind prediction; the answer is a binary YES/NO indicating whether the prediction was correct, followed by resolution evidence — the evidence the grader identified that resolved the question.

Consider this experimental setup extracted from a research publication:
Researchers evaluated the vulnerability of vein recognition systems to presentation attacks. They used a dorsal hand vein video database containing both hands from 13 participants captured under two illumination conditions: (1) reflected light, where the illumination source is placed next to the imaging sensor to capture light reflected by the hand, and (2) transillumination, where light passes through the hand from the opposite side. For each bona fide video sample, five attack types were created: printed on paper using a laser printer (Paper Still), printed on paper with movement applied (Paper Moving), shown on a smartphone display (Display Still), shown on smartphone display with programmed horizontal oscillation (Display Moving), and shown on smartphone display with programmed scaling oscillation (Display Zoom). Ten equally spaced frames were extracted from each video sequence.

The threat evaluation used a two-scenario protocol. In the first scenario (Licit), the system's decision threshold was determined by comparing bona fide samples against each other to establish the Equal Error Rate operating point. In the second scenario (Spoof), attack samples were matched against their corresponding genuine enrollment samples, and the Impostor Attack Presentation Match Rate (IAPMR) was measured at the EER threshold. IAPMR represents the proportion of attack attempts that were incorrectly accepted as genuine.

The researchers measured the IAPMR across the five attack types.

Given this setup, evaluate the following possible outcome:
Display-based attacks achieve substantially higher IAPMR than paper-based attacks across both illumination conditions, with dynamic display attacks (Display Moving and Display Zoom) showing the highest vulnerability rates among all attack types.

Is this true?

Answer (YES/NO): NO